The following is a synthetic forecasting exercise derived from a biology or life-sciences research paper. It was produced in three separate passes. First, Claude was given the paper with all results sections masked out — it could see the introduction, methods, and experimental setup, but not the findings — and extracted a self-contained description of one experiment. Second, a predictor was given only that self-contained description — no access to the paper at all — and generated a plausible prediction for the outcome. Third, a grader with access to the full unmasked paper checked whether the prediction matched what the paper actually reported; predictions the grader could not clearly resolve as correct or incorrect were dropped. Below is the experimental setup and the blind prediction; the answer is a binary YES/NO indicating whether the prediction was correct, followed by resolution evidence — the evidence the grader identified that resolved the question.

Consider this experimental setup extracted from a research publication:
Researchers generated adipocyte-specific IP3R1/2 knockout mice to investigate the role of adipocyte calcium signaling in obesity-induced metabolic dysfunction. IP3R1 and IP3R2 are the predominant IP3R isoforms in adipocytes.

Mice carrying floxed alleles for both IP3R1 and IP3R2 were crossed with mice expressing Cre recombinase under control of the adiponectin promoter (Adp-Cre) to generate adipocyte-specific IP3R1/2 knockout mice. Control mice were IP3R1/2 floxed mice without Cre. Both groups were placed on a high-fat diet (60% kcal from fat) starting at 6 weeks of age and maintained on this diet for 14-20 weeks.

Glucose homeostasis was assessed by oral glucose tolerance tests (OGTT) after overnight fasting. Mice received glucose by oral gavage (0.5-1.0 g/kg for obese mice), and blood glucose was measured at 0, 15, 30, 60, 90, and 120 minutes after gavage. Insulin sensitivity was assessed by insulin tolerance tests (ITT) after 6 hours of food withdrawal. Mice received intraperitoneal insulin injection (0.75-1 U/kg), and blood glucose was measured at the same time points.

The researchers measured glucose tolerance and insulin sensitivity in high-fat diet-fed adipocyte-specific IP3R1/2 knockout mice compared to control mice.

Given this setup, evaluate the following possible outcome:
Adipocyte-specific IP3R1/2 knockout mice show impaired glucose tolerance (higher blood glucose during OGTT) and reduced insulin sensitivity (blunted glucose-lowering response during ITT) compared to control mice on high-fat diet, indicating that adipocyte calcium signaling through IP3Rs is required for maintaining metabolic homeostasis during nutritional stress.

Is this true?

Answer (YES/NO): NO